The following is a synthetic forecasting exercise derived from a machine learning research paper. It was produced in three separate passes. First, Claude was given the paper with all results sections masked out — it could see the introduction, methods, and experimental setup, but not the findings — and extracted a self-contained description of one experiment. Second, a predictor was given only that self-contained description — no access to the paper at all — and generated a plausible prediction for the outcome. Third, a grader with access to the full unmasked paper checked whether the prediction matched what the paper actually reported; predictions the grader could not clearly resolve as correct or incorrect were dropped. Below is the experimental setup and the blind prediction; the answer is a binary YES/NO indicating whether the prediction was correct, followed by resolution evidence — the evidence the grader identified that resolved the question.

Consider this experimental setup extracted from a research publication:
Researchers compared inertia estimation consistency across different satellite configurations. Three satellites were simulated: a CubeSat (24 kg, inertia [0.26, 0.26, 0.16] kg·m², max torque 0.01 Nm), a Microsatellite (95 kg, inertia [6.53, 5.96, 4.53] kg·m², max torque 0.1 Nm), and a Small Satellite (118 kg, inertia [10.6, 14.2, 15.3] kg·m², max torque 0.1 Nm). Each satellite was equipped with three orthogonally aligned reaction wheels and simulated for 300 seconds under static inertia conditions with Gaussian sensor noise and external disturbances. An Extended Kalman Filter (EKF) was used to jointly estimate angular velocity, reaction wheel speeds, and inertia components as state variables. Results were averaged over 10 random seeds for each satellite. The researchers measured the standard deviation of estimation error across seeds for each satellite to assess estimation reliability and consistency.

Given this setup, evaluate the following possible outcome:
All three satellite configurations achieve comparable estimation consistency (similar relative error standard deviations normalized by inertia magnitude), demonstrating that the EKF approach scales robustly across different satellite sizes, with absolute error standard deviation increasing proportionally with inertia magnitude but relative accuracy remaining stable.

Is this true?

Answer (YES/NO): NO